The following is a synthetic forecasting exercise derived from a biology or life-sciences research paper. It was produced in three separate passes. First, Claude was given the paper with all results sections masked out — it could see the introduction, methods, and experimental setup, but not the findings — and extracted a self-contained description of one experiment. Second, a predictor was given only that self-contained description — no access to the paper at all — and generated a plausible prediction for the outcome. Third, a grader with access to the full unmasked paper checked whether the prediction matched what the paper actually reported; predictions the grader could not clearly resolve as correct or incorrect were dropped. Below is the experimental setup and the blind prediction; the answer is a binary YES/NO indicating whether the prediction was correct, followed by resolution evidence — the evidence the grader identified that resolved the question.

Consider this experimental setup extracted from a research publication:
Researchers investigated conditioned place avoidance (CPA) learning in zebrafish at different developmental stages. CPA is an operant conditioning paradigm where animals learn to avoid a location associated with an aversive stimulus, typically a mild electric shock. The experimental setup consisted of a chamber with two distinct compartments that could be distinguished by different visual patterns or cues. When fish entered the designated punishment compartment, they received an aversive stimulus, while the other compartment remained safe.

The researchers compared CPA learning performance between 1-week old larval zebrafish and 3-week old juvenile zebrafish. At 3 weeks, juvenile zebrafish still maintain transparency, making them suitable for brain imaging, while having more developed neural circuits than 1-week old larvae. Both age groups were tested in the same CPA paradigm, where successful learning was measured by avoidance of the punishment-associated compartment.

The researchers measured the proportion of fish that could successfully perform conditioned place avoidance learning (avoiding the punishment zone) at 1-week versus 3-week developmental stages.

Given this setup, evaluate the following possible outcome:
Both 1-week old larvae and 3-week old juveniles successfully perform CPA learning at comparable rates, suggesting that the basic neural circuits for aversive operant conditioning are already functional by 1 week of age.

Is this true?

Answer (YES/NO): NO